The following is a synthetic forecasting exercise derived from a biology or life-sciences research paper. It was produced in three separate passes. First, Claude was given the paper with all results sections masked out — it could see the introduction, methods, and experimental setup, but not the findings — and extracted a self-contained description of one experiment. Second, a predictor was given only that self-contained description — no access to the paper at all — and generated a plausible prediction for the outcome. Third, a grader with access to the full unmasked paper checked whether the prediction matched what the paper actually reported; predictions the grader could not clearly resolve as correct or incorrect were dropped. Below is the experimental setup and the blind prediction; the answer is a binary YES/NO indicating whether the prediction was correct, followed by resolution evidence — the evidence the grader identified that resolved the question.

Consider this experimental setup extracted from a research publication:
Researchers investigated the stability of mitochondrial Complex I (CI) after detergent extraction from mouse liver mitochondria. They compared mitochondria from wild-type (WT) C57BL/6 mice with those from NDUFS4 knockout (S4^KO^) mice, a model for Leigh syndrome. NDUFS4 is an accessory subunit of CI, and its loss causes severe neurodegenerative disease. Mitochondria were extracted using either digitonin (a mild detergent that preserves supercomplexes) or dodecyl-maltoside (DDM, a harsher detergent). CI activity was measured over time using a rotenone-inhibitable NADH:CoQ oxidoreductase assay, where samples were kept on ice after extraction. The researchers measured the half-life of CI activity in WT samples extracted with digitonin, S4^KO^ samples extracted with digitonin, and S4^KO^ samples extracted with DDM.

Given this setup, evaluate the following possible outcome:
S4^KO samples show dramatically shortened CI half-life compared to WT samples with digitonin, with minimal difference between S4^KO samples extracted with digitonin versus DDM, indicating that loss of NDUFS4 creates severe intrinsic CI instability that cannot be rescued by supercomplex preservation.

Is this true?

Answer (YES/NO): NO